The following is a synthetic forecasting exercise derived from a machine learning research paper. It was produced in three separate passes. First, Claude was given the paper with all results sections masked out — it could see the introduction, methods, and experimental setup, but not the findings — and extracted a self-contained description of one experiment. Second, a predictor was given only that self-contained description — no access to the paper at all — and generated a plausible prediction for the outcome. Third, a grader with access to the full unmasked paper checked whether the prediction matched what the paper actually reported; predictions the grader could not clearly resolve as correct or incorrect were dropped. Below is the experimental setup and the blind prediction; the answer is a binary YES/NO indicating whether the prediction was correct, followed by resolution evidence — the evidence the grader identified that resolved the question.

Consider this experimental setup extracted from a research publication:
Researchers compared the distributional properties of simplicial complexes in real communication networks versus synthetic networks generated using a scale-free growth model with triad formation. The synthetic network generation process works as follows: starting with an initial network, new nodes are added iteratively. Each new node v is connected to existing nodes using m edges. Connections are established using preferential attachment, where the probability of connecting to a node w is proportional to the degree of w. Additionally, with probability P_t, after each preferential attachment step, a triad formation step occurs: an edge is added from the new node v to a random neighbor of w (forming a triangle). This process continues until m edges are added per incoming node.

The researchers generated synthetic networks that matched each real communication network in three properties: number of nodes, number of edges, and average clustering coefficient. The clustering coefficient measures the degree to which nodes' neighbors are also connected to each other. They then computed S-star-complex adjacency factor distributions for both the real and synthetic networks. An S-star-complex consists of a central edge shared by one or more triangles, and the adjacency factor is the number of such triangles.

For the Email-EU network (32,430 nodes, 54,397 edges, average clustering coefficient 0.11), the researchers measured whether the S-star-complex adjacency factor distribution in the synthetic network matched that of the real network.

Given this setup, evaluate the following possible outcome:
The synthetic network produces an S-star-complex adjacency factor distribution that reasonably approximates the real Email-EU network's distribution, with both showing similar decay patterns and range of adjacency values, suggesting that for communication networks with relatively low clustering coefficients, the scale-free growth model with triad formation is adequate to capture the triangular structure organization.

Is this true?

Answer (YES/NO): NO